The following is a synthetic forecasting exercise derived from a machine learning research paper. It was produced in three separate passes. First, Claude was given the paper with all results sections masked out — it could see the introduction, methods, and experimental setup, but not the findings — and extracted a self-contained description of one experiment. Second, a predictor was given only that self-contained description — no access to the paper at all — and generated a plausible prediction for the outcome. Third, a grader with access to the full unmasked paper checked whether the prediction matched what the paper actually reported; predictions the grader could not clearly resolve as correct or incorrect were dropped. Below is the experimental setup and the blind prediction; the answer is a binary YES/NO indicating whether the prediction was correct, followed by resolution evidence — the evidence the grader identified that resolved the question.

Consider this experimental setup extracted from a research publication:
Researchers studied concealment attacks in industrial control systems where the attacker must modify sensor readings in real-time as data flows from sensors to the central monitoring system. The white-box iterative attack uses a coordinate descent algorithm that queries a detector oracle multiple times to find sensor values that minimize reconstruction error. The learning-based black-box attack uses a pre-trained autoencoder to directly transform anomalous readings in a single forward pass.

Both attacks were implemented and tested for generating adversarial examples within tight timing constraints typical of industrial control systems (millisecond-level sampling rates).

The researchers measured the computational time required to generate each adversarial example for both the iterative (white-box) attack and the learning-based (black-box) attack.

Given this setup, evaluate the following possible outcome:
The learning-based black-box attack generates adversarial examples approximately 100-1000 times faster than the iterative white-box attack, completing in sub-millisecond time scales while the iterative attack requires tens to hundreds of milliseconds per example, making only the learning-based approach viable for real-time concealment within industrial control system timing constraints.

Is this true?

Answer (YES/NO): NO